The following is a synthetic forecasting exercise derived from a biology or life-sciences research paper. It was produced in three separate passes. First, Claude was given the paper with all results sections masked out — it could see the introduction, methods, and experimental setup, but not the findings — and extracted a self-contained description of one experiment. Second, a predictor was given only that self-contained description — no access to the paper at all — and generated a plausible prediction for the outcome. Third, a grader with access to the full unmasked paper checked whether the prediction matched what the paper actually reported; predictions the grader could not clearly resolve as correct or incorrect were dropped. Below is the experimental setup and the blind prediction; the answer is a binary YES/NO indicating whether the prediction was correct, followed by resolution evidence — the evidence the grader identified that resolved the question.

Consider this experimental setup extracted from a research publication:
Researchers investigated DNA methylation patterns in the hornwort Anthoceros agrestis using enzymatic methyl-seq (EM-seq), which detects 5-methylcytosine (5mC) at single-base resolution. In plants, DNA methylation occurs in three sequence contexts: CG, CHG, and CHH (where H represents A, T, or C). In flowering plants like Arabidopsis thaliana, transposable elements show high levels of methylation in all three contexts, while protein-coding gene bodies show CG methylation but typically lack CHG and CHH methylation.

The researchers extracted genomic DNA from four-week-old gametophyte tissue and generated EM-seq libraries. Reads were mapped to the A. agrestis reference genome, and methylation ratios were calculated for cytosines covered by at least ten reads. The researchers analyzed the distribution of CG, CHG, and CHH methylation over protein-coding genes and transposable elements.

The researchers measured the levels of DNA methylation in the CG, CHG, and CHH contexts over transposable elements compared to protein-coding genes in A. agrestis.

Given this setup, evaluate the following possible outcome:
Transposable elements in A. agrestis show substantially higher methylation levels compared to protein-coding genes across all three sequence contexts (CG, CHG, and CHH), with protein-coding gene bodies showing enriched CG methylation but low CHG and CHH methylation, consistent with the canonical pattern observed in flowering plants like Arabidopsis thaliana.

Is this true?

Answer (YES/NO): NO